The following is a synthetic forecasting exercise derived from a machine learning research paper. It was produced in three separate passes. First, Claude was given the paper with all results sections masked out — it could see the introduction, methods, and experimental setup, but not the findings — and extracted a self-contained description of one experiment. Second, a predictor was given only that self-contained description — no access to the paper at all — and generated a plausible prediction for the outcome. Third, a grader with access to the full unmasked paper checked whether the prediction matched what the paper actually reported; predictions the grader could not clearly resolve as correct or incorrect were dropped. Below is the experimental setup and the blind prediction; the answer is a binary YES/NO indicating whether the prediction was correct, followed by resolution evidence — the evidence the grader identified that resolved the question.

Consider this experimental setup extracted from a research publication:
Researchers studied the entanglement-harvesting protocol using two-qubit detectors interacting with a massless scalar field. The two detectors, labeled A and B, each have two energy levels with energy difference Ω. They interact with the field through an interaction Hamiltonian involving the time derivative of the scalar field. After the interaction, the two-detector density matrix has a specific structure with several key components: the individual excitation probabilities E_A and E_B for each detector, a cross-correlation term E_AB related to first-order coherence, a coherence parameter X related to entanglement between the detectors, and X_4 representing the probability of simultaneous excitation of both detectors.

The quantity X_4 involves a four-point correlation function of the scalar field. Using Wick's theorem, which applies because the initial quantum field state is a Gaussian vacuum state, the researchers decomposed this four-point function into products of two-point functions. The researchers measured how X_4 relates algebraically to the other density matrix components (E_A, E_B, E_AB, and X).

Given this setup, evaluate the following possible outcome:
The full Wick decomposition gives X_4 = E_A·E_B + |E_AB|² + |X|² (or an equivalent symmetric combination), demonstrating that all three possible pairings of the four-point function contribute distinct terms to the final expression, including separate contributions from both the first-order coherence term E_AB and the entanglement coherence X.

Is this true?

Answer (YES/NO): YES